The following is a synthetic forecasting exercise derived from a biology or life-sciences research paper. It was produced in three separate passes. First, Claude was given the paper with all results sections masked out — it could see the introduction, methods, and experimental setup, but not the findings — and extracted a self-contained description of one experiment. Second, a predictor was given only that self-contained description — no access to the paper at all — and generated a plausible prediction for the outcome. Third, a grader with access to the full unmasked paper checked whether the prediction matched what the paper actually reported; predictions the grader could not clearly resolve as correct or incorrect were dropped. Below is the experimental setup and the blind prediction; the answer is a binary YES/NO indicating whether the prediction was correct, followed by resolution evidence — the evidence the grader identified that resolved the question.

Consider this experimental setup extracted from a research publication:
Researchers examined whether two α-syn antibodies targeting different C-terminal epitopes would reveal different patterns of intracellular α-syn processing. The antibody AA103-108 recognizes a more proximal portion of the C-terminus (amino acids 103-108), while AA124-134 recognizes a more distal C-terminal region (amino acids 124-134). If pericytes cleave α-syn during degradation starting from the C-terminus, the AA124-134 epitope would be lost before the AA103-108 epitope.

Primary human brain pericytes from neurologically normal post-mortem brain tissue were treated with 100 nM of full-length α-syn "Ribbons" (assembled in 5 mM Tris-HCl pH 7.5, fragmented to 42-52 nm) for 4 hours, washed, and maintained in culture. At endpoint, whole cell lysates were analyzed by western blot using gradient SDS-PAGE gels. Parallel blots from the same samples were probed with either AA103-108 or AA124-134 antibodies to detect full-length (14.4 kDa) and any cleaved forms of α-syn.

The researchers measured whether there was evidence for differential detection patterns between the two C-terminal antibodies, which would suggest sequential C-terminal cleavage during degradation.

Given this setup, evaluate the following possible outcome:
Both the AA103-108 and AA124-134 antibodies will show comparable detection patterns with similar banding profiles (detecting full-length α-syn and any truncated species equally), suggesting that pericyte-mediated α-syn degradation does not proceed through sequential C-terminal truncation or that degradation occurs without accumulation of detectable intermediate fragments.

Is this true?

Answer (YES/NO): NO